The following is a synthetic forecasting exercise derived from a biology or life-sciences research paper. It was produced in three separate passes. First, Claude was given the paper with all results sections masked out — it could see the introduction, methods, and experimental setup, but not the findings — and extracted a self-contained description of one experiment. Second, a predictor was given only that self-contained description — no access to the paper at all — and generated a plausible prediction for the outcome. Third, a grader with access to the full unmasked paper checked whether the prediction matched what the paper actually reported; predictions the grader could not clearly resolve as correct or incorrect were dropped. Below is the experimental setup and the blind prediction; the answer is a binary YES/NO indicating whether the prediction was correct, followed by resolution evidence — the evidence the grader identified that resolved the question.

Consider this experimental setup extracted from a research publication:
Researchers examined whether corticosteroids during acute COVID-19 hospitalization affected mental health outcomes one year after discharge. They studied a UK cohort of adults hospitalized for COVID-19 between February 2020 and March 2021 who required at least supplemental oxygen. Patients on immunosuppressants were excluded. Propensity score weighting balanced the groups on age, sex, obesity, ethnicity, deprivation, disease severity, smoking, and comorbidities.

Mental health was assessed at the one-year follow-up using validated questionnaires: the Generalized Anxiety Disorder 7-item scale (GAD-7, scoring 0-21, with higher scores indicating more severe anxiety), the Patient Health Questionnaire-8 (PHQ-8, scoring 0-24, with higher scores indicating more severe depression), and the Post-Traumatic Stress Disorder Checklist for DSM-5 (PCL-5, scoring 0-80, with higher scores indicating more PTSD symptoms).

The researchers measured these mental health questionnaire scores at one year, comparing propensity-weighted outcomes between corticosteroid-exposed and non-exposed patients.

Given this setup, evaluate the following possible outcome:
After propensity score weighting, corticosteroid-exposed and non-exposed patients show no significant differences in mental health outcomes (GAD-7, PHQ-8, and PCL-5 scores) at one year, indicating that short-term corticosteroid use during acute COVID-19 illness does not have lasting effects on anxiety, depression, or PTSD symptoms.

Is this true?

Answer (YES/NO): YES